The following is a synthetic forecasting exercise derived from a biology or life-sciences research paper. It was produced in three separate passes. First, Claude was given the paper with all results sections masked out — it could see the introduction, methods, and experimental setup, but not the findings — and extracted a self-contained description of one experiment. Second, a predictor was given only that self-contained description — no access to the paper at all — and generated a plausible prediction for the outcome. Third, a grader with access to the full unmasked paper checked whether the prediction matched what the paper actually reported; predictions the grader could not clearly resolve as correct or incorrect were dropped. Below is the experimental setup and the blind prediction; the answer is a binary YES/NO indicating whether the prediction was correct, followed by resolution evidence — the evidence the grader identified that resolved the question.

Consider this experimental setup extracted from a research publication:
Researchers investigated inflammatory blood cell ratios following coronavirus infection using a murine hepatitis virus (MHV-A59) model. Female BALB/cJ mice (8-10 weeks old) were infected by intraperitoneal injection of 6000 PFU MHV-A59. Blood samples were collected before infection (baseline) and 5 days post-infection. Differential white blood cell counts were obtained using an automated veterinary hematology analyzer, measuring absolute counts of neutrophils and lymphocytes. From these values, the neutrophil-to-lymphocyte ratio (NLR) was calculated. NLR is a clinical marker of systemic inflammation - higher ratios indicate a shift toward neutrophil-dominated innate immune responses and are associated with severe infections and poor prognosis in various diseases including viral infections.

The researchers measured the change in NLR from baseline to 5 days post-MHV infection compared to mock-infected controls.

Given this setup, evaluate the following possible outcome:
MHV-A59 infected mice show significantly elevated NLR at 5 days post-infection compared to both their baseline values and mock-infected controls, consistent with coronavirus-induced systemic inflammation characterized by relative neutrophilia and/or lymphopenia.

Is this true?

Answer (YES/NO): YES